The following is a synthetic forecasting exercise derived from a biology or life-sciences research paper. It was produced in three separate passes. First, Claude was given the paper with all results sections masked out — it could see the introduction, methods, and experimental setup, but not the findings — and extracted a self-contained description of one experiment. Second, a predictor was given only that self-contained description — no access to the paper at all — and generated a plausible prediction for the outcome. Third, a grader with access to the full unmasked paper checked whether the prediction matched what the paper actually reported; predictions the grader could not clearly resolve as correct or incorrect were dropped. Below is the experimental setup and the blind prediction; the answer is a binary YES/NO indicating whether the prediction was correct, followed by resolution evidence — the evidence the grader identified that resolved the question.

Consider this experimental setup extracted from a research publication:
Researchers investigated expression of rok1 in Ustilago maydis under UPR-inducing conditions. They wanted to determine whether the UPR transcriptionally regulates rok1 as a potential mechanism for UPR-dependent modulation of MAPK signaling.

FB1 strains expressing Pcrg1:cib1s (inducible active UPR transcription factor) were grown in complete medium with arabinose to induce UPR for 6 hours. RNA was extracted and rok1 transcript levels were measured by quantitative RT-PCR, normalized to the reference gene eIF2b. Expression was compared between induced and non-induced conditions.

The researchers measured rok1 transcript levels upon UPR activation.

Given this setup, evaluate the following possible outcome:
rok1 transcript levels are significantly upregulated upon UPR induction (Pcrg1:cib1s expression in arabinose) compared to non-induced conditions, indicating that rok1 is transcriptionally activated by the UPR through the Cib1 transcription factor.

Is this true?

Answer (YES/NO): NO